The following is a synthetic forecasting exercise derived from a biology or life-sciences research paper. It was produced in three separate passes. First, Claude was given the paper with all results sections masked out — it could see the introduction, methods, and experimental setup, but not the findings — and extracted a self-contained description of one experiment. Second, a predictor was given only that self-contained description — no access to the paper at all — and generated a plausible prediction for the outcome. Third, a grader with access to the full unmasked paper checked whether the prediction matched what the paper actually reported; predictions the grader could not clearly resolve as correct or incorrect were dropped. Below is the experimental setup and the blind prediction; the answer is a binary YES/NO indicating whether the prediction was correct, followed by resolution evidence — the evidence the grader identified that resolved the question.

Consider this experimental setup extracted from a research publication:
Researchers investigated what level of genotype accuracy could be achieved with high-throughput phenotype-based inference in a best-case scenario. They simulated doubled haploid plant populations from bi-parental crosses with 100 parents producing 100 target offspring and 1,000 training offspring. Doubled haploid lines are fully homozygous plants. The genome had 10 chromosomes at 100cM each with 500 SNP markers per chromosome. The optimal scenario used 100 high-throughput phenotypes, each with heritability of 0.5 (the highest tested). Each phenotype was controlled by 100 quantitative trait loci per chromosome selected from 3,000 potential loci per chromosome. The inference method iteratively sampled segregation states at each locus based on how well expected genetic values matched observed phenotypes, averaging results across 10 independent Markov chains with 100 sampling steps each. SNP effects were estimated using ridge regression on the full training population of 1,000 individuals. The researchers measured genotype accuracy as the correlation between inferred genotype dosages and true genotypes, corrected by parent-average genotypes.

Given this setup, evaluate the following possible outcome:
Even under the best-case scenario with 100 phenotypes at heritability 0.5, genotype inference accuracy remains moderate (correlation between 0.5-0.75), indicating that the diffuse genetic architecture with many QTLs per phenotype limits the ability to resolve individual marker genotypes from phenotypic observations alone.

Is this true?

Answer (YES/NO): YES